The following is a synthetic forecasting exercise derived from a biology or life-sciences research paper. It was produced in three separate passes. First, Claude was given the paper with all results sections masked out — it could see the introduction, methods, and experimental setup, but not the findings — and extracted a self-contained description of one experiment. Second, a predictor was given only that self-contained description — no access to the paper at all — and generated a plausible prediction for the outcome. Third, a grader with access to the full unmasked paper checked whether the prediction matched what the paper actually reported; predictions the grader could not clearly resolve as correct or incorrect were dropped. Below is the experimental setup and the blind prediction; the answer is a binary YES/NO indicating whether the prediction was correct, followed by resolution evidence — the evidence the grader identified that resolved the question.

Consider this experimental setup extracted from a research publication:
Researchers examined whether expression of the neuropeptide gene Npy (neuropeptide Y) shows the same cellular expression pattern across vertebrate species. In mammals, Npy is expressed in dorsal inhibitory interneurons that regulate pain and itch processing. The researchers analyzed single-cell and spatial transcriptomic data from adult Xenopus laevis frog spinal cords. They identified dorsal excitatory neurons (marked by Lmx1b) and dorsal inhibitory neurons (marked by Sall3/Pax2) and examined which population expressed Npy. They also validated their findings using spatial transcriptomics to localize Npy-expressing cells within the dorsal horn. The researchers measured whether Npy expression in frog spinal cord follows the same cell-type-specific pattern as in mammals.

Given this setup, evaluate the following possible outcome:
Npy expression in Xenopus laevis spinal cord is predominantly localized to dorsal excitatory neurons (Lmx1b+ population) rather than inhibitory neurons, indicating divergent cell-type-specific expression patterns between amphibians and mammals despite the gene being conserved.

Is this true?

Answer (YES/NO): YES